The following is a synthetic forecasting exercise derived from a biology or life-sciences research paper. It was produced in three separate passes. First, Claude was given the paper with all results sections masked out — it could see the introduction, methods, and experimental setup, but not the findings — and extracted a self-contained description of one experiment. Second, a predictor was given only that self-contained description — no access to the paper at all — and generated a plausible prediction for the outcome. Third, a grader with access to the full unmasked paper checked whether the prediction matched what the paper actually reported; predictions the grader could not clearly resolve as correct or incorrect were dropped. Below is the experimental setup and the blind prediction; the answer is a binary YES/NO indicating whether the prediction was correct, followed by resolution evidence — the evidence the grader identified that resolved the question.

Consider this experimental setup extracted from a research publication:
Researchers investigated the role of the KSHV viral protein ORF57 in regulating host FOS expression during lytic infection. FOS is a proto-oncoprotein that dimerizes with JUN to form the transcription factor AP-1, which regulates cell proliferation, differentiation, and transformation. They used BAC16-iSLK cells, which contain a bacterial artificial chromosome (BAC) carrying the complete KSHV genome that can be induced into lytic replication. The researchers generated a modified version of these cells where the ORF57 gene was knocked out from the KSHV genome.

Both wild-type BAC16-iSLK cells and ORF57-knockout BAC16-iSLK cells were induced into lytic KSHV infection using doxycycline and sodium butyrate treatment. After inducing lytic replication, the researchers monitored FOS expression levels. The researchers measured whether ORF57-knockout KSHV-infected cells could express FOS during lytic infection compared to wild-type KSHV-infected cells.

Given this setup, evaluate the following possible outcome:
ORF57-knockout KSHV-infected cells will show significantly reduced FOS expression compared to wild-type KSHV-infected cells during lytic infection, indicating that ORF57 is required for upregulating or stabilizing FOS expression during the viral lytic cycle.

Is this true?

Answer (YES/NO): YES